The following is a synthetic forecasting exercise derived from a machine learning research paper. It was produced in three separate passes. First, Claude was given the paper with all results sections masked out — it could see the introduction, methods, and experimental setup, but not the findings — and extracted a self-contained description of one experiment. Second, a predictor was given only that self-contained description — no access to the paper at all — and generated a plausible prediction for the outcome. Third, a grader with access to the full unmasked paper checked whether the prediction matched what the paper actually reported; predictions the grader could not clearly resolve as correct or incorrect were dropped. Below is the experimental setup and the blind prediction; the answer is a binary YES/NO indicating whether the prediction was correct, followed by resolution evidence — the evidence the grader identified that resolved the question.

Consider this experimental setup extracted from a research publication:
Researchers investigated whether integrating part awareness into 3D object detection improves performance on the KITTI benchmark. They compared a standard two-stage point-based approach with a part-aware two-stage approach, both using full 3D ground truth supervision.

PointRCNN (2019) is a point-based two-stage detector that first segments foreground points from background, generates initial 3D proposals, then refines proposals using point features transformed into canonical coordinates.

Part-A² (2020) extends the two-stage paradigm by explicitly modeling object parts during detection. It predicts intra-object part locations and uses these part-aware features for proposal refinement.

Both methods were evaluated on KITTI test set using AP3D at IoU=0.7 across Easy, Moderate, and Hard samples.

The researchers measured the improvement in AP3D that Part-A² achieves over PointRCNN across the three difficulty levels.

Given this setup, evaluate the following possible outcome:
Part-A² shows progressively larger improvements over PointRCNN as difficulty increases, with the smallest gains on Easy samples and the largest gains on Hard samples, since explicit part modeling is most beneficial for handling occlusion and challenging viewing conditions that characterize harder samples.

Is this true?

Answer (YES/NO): NO